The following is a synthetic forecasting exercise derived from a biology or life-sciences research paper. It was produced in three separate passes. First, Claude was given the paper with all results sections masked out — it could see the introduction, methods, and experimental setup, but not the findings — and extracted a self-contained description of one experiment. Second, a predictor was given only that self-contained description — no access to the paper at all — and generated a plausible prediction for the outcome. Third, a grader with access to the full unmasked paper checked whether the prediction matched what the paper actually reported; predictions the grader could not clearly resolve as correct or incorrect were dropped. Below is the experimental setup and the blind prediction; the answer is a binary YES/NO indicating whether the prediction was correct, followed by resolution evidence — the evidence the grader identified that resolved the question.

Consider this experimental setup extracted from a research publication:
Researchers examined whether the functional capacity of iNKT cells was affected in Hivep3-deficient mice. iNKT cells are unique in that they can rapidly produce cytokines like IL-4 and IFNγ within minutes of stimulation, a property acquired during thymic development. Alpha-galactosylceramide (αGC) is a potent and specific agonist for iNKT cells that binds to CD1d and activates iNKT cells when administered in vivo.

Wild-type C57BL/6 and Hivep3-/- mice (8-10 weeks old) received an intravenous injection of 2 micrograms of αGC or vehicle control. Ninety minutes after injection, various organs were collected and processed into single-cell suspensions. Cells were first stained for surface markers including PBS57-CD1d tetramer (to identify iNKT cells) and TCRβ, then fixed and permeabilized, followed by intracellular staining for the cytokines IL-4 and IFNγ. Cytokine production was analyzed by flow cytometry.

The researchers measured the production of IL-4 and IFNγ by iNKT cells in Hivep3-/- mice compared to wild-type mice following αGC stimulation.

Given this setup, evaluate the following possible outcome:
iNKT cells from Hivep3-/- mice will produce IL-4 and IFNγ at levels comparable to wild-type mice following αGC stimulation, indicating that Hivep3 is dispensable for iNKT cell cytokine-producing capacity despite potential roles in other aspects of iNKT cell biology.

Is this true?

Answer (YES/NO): NO